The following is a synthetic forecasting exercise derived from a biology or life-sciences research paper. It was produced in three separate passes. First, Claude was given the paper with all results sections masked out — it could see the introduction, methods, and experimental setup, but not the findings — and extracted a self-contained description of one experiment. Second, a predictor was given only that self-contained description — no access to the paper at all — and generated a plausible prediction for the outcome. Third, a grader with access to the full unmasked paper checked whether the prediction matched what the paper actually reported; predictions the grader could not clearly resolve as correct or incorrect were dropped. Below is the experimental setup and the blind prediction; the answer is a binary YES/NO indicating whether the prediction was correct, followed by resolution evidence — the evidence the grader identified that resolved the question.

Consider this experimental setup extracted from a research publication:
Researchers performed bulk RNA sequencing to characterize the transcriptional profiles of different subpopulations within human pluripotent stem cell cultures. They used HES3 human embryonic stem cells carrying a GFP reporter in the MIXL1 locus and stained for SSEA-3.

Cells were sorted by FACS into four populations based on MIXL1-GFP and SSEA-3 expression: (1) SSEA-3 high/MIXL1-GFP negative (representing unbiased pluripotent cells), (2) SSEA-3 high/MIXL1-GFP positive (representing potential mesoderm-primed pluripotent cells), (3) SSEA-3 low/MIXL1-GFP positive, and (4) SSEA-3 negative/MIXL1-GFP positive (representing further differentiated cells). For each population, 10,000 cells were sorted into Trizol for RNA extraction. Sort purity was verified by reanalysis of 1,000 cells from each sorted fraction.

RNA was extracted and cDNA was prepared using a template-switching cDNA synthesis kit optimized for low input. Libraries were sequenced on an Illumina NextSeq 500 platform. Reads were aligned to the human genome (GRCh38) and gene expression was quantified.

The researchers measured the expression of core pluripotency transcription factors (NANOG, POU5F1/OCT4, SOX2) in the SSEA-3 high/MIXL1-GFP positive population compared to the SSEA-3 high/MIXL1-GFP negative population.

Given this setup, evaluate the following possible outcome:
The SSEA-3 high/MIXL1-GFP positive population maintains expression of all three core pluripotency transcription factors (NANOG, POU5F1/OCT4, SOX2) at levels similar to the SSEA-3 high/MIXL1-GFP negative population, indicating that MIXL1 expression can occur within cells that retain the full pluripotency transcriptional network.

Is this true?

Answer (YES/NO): YES